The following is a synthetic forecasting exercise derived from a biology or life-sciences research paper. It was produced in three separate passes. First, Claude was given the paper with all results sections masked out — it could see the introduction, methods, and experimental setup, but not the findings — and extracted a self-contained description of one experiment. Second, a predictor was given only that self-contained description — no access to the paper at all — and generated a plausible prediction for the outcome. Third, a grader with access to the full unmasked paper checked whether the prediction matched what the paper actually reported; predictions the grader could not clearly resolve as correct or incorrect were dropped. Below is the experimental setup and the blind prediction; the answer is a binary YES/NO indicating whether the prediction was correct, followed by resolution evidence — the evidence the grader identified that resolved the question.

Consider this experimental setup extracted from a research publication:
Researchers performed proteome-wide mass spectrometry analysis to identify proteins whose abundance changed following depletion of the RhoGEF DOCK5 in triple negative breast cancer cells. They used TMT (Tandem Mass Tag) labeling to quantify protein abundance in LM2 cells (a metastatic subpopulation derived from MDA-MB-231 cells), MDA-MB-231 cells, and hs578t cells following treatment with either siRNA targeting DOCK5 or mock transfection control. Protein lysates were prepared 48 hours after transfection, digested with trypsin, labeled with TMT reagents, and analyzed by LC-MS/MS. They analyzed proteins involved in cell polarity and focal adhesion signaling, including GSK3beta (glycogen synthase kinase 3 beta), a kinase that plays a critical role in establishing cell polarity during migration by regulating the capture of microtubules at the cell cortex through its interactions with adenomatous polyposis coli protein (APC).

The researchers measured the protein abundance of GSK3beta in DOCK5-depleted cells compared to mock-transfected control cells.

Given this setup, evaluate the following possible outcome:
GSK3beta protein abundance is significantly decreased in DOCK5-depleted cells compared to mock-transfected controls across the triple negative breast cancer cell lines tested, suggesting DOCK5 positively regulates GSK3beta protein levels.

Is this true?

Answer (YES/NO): YES